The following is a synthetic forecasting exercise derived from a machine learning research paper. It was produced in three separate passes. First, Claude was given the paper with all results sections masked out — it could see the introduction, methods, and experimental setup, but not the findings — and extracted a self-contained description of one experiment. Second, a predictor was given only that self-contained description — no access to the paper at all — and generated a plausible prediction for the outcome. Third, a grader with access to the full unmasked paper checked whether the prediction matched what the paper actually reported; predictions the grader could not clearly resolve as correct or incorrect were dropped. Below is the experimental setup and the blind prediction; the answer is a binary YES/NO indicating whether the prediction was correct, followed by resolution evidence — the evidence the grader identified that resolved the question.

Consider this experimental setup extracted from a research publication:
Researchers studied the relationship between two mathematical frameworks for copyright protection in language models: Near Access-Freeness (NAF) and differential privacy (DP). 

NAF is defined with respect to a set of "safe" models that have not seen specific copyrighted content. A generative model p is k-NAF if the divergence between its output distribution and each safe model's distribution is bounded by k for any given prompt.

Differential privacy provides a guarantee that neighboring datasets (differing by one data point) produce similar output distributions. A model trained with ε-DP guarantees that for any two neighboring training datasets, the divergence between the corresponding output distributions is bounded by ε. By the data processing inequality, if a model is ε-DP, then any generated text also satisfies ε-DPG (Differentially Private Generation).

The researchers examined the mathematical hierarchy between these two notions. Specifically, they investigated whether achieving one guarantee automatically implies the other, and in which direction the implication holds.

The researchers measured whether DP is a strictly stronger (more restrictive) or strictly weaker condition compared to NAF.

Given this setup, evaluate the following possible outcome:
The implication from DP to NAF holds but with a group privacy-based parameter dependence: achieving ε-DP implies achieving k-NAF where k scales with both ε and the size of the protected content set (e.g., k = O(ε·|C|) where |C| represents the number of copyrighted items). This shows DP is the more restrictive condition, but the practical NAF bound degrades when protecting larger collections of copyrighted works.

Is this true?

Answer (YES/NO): NO